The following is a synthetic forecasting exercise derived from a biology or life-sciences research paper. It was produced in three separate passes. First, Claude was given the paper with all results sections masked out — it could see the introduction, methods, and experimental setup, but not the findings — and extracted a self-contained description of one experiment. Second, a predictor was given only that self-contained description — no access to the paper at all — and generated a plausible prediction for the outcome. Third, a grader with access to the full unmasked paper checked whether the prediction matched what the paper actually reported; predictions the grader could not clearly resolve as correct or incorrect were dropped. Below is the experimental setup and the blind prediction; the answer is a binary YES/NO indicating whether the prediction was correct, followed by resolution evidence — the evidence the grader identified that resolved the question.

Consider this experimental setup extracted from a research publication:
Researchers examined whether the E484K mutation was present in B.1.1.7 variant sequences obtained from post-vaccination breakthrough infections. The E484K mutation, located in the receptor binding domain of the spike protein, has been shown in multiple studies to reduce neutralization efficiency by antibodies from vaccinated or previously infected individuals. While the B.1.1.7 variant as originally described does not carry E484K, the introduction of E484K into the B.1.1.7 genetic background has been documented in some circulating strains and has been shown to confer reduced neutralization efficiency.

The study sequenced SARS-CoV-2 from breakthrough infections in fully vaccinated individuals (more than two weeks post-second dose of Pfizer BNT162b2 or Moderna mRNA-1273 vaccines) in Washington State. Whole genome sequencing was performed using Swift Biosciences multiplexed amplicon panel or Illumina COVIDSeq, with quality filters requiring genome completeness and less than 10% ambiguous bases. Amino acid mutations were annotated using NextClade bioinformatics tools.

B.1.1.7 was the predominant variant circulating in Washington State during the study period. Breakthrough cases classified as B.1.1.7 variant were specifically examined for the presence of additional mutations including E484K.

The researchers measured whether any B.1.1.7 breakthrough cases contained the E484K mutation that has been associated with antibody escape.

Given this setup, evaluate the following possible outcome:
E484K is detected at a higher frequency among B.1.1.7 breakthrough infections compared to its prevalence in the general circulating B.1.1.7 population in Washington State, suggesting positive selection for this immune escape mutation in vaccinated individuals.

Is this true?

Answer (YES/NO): NO